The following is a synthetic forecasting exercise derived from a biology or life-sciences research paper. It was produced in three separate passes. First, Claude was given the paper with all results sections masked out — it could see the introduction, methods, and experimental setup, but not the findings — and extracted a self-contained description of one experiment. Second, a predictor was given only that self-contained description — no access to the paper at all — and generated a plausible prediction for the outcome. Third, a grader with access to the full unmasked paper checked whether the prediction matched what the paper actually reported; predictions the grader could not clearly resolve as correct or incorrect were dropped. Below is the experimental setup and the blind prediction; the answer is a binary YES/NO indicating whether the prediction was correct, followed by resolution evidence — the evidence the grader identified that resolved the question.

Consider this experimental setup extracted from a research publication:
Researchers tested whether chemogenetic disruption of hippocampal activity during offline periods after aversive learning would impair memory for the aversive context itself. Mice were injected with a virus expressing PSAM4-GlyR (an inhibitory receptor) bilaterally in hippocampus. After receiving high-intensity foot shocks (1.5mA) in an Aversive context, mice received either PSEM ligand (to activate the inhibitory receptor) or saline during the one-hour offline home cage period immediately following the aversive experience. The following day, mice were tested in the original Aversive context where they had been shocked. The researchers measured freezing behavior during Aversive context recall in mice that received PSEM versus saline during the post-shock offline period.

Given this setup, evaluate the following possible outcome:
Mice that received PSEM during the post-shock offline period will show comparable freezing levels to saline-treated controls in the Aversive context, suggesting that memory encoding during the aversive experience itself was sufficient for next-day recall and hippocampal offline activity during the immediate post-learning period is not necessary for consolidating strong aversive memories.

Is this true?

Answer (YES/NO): YES